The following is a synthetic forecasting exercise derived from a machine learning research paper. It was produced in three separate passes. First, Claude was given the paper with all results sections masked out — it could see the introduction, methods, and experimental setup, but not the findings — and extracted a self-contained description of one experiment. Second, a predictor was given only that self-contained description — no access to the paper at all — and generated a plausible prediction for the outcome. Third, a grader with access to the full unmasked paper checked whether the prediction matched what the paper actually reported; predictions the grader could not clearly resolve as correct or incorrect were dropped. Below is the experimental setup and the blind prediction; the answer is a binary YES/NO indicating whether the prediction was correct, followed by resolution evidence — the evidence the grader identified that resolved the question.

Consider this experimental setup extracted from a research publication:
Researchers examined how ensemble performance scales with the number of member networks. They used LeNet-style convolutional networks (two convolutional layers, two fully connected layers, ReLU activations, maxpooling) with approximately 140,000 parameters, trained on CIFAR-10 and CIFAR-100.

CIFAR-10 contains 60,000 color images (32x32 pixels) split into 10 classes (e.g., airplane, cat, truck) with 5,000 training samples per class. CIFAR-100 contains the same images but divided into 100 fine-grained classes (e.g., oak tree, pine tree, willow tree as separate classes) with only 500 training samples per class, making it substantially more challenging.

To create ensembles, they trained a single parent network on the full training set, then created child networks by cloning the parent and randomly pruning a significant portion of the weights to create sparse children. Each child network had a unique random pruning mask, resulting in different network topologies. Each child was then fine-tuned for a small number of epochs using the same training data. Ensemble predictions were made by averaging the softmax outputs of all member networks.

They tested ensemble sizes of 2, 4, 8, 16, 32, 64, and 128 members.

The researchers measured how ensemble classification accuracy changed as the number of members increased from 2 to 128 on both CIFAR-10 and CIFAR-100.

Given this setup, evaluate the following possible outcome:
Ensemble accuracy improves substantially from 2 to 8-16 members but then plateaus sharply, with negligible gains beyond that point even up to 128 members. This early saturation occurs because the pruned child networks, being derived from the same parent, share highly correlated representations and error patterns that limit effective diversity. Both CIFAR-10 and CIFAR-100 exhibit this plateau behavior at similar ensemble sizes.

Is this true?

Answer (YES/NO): NO